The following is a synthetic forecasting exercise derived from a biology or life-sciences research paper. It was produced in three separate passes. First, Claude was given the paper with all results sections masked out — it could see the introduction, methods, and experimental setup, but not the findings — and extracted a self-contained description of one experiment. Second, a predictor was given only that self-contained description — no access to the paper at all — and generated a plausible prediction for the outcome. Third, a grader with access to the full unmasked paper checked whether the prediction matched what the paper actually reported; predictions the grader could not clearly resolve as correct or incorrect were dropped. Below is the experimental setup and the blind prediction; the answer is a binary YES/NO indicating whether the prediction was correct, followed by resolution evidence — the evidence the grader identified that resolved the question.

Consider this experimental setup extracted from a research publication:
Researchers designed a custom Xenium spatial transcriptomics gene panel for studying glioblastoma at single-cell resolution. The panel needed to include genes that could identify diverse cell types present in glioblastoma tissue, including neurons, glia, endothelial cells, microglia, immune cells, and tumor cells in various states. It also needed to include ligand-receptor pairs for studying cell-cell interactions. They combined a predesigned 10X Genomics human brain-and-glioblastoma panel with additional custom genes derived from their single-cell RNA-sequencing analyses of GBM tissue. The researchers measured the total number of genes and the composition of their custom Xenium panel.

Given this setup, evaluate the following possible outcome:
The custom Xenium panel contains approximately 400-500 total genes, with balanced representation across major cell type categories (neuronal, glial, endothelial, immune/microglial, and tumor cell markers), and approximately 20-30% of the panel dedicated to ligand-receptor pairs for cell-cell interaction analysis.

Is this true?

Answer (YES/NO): NO